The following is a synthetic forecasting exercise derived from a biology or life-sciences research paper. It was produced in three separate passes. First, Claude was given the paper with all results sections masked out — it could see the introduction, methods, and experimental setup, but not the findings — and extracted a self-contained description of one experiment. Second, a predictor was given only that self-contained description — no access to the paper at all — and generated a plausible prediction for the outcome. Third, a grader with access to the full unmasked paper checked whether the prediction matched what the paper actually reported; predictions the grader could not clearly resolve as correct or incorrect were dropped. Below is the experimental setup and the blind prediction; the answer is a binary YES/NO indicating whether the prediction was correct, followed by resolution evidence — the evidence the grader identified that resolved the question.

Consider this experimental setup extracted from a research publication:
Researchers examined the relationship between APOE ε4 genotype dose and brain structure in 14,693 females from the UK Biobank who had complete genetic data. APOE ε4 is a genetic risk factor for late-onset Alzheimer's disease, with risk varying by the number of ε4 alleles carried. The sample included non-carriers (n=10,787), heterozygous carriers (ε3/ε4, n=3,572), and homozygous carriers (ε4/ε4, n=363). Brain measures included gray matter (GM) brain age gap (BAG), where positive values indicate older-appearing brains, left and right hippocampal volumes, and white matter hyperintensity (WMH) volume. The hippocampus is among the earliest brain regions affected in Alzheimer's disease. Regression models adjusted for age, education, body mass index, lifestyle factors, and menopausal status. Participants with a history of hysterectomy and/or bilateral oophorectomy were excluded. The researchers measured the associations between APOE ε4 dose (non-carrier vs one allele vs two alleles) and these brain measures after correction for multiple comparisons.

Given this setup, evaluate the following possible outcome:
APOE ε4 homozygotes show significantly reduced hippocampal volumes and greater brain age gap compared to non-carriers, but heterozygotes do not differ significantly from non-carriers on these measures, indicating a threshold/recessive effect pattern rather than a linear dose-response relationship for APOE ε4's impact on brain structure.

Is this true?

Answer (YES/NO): NO